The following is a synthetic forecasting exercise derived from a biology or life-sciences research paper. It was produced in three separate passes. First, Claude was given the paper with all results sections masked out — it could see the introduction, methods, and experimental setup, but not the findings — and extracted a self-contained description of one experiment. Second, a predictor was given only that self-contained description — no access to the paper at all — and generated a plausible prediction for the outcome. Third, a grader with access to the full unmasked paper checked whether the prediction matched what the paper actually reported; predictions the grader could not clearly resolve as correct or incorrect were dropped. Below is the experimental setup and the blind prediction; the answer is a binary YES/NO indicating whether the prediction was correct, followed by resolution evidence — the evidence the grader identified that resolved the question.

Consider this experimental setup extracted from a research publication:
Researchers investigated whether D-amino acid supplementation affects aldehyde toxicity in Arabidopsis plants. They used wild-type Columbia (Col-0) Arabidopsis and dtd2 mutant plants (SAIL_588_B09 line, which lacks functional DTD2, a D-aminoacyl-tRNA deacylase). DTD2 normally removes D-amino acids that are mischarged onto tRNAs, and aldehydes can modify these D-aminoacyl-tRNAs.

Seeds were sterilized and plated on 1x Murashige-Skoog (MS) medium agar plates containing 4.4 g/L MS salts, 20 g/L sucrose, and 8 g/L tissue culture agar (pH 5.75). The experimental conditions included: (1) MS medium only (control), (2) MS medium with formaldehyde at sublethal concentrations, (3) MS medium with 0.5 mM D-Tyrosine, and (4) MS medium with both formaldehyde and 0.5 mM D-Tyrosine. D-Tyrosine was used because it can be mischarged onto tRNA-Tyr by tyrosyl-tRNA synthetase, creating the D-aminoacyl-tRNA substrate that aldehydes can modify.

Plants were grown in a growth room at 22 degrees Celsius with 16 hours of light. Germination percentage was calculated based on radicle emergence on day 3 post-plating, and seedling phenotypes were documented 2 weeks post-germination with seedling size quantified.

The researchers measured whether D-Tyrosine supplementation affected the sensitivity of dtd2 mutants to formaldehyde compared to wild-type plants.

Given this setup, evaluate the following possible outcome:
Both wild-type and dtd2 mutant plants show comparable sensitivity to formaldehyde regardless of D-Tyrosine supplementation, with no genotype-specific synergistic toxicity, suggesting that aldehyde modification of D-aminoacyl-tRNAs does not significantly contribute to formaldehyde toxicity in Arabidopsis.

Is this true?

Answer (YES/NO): NO